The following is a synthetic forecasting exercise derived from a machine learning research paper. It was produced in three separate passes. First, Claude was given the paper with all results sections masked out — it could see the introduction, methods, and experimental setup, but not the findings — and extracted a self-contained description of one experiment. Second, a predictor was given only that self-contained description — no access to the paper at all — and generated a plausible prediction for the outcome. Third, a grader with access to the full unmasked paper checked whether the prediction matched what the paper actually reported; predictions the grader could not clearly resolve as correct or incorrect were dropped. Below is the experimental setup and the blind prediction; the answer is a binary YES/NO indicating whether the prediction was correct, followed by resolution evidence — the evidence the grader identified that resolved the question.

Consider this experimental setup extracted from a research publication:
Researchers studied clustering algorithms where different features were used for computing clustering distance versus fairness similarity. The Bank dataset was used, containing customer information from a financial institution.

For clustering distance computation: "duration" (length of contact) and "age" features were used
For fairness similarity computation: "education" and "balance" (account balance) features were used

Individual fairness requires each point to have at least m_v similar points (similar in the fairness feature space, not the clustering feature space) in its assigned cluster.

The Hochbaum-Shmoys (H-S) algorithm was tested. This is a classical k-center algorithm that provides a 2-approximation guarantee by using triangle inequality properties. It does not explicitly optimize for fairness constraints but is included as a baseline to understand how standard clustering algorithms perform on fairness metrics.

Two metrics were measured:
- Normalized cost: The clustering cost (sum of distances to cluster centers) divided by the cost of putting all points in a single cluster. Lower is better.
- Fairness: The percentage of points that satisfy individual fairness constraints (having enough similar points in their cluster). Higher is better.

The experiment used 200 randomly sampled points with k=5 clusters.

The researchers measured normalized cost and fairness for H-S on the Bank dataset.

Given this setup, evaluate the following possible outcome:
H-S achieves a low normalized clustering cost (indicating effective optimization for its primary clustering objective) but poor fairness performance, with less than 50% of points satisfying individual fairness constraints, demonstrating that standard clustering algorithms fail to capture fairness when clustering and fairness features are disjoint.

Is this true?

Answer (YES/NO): NO